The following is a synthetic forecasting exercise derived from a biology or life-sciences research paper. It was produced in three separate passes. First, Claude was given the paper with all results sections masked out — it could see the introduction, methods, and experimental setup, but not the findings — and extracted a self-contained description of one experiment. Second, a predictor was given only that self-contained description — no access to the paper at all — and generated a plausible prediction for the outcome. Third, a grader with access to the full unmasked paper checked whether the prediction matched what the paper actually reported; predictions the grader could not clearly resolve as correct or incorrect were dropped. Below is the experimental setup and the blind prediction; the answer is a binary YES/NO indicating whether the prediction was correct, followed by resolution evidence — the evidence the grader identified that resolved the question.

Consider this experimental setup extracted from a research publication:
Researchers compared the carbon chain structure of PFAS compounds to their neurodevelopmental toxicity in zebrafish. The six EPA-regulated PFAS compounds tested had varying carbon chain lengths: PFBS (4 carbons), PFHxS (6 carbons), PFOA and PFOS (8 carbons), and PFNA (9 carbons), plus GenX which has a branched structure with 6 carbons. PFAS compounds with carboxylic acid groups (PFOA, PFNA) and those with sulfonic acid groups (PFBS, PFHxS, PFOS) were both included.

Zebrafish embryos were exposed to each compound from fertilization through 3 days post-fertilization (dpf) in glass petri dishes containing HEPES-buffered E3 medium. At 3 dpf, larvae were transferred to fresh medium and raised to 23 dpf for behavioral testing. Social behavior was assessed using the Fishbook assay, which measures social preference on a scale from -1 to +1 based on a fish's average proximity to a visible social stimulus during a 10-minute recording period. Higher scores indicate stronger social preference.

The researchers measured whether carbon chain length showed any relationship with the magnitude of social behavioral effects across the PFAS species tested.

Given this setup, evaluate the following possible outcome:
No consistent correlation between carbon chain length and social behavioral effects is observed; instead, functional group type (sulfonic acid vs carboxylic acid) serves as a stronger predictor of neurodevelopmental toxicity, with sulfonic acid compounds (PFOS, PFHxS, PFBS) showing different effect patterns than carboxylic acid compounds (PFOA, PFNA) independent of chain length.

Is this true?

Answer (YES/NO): NO